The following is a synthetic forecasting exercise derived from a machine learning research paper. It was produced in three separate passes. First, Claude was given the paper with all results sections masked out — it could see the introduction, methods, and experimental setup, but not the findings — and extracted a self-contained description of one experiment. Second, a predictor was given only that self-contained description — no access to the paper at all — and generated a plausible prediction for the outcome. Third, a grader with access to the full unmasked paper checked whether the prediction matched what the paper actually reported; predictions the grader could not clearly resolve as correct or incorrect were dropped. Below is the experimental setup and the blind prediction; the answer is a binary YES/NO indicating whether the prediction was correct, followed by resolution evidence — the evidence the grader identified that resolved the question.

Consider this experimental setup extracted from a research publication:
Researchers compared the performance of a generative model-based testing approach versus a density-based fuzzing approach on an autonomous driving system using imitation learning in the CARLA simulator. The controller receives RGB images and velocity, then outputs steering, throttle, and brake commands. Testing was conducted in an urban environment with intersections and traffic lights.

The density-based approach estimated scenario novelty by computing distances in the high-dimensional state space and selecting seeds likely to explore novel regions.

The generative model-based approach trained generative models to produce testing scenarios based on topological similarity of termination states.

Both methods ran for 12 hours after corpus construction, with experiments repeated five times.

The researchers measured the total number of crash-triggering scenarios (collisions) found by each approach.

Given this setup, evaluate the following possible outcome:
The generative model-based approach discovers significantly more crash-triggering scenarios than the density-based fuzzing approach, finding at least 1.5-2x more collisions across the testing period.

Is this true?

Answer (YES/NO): NO